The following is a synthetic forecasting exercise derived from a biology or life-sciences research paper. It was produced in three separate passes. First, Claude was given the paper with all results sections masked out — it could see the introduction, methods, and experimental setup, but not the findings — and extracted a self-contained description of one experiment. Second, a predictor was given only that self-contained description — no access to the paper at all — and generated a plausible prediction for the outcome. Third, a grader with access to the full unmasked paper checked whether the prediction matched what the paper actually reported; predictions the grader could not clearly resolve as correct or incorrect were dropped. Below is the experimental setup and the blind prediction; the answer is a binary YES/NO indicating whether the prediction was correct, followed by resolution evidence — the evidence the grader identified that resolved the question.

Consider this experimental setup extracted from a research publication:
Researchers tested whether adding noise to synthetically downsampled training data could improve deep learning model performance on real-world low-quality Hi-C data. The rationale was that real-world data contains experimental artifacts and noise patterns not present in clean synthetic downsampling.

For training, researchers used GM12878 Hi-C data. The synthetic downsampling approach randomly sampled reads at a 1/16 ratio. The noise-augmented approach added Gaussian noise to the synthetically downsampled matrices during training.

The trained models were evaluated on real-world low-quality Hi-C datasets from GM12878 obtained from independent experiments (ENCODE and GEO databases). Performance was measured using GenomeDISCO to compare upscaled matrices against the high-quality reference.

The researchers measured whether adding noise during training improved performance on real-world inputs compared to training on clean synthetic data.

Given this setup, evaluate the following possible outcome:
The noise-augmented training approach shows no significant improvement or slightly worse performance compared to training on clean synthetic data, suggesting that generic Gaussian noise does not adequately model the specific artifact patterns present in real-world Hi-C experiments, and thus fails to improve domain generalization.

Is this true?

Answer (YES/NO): NO